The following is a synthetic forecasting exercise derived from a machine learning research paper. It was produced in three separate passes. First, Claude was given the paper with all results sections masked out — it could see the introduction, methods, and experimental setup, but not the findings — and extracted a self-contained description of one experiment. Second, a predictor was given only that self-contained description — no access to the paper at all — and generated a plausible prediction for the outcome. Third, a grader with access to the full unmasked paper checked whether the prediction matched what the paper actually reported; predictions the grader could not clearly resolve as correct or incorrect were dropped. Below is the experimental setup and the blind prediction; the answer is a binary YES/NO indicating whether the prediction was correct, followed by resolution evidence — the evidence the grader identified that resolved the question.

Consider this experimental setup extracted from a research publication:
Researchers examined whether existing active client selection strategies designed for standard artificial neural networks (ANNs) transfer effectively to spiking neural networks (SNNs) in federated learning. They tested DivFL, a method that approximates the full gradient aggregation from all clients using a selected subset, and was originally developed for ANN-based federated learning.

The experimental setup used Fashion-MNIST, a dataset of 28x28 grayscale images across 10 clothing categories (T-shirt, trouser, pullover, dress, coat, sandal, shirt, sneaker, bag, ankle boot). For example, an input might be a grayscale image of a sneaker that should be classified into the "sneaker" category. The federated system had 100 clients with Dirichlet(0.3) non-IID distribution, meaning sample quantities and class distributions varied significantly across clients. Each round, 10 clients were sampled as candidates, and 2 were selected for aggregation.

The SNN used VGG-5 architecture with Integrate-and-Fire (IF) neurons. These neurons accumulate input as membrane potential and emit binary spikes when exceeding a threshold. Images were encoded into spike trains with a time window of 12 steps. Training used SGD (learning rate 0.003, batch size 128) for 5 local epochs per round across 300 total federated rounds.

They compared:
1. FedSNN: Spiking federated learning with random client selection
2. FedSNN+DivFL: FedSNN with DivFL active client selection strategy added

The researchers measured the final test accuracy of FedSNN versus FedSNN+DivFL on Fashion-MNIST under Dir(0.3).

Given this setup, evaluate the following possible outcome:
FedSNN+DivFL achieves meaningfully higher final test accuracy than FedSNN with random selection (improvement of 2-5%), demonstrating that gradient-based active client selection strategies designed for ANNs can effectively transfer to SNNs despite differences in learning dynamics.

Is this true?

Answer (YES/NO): NO